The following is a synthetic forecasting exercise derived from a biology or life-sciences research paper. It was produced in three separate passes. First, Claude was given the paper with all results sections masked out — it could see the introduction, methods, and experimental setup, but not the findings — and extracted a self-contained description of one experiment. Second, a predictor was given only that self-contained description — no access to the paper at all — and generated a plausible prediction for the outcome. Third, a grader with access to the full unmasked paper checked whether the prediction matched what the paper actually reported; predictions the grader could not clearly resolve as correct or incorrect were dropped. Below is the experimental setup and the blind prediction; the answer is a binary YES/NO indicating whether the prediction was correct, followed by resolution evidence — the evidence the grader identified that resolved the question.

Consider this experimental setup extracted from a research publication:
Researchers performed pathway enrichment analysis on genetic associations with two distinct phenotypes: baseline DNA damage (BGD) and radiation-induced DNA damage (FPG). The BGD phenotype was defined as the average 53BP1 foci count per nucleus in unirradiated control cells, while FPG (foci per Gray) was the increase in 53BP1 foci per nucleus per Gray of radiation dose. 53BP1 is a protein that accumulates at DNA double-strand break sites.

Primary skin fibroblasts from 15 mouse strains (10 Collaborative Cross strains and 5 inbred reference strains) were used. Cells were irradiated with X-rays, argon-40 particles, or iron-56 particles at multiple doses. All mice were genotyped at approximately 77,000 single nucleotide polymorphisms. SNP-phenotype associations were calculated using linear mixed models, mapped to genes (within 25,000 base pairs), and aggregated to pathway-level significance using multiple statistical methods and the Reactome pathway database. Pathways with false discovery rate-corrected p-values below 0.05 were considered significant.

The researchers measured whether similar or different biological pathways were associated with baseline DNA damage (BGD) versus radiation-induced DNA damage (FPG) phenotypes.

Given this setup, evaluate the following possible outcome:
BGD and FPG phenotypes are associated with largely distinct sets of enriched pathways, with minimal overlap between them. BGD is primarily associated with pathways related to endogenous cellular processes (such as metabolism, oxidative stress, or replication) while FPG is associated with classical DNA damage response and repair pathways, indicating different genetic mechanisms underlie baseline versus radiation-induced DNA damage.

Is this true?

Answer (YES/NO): NO